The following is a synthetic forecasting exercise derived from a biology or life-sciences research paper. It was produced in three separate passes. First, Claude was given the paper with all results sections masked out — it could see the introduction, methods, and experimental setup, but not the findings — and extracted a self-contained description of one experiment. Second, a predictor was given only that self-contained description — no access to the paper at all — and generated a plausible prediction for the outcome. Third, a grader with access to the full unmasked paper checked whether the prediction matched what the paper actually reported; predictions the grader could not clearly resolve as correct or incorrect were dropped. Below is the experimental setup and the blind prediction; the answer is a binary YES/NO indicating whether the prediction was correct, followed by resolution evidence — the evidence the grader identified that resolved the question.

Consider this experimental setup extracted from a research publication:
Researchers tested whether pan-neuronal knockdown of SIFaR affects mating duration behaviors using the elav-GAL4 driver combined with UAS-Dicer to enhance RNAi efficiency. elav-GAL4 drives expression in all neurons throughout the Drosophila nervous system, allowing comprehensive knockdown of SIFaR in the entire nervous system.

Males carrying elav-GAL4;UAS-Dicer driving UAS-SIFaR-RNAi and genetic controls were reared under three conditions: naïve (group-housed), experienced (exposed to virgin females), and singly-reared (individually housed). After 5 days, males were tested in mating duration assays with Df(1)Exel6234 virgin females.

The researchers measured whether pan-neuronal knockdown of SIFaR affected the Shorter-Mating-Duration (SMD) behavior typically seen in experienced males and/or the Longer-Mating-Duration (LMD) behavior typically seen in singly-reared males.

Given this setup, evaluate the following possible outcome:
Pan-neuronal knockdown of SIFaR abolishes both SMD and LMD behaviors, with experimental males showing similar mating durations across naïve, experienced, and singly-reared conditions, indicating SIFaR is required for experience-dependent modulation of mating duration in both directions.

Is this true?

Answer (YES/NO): YES